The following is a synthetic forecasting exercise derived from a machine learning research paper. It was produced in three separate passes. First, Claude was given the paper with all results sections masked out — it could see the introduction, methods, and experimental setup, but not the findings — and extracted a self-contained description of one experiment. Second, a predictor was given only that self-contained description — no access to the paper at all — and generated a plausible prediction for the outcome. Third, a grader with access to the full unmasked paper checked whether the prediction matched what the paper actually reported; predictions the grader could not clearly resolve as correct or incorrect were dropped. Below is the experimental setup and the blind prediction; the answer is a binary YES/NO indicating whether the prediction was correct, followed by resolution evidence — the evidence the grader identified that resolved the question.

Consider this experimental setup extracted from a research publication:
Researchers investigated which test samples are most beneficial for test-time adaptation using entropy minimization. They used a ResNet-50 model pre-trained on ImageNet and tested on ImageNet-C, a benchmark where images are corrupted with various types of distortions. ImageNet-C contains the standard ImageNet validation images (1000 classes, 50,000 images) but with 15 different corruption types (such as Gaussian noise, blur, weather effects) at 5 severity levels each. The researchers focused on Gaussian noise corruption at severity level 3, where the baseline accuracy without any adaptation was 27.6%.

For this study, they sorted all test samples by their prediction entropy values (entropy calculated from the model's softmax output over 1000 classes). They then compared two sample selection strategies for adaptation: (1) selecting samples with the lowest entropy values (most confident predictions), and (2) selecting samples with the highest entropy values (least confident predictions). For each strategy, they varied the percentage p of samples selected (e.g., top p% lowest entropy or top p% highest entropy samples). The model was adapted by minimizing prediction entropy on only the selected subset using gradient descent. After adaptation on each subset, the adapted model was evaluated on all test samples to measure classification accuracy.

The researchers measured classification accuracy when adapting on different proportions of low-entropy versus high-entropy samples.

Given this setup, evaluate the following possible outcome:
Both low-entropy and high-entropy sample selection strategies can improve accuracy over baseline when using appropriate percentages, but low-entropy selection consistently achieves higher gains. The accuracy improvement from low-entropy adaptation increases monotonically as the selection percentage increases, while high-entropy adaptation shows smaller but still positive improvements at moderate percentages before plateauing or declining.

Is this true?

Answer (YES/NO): NO